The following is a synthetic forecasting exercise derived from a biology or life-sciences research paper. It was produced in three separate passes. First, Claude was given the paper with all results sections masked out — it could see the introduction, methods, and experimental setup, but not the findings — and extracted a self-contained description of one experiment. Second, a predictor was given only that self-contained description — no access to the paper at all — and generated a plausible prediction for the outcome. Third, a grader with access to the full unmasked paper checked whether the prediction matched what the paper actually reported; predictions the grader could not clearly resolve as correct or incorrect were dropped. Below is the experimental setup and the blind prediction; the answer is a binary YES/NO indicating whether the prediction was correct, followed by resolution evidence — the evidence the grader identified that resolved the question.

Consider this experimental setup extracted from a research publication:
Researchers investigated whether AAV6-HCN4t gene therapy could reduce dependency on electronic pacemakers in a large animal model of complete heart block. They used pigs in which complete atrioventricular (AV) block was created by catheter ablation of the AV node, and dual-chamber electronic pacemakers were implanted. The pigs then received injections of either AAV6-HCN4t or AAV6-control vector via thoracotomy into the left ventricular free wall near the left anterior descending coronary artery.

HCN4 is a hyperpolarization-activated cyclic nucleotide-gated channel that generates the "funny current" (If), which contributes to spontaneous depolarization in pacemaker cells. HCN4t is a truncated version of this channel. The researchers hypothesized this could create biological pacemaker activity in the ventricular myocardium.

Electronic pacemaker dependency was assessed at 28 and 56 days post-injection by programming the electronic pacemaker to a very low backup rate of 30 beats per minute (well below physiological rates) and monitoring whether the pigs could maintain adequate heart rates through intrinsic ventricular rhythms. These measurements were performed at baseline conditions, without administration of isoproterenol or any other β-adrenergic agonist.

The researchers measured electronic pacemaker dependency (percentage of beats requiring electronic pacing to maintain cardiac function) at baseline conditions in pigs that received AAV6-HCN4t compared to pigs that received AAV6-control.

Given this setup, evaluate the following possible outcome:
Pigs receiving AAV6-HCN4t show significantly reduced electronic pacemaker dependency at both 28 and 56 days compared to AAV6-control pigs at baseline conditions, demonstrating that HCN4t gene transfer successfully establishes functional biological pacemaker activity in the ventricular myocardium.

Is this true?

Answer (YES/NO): NO